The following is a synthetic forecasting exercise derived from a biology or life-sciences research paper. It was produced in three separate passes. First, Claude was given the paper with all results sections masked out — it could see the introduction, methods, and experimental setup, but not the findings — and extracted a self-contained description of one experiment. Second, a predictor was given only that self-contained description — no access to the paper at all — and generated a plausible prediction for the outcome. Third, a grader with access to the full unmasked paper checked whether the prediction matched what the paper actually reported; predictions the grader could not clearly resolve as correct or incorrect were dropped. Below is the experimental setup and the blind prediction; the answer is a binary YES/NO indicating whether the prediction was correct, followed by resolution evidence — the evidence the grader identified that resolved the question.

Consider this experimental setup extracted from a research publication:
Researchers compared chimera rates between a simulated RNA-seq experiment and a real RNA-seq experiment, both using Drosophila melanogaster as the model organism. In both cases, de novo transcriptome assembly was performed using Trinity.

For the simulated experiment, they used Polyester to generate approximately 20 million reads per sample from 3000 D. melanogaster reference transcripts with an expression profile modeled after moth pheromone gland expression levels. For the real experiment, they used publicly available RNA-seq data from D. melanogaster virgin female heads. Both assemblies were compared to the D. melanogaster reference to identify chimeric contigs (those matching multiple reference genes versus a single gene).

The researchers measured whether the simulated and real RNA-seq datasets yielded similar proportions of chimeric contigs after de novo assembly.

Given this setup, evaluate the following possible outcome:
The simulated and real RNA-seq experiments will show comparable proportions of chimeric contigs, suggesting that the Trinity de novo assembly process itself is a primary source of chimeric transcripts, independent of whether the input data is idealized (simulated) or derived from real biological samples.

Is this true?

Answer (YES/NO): YES